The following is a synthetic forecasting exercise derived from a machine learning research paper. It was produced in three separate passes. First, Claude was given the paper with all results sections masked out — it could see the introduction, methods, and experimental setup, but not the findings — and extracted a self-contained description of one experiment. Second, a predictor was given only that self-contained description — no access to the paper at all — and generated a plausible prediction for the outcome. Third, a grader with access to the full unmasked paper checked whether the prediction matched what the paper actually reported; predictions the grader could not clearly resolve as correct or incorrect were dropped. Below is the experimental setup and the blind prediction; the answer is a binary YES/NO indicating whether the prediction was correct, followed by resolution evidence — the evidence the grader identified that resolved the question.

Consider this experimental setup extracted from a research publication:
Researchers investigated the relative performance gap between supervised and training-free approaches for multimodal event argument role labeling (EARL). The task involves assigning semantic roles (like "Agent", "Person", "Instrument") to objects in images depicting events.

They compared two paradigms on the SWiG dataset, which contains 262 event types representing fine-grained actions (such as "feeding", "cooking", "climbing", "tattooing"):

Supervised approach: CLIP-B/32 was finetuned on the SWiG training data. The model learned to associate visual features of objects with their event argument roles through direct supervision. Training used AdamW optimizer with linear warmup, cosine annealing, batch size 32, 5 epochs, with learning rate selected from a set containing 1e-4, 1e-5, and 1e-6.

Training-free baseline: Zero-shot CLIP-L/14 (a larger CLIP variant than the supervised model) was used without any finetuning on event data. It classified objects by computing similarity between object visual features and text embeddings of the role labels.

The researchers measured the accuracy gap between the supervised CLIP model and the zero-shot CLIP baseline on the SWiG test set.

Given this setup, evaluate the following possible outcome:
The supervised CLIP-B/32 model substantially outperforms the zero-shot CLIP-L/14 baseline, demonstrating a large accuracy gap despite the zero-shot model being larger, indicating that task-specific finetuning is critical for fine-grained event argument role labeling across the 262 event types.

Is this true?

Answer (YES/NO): YES